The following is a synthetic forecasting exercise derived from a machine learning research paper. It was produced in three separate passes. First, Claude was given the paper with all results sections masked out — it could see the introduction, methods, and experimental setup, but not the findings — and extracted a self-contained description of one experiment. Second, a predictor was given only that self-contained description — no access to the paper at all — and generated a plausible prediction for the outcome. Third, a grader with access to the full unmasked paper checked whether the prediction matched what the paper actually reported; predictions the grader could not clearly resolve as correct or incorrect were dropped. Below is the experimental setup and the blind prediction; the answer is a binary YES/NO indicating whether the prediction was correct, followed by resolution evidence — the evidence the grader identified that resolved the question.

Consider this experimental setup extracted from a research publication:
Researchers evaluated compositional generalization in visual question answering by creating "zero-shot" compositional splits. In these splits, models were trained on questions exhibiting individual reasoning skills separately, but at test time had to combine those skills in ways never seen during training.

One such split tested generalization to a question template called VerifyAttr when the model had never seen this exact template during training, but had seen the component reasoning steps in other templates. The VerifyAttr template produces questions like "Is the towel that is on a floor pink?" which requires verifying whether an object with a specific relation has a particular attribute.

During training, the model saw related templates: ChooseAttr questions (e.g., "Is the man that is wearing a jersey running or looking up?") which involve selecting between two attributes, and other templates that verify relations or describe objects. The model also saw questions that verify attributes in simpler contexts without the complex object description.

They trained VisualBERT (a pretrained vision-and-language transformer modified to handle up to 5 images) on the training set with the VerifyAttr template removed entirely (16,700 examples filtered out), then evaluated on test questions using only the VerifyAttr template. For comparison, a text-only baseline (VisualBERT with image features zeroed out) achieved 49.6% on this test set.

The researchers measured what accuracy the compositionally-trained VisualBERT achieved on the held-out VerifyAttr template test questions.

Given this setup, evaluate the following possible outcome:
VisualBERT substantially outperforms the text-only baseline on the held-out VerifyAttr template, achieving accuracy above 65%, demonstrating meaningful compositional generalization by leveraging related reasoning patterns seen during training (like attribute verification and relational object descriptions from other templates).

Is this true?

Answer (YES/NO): NO